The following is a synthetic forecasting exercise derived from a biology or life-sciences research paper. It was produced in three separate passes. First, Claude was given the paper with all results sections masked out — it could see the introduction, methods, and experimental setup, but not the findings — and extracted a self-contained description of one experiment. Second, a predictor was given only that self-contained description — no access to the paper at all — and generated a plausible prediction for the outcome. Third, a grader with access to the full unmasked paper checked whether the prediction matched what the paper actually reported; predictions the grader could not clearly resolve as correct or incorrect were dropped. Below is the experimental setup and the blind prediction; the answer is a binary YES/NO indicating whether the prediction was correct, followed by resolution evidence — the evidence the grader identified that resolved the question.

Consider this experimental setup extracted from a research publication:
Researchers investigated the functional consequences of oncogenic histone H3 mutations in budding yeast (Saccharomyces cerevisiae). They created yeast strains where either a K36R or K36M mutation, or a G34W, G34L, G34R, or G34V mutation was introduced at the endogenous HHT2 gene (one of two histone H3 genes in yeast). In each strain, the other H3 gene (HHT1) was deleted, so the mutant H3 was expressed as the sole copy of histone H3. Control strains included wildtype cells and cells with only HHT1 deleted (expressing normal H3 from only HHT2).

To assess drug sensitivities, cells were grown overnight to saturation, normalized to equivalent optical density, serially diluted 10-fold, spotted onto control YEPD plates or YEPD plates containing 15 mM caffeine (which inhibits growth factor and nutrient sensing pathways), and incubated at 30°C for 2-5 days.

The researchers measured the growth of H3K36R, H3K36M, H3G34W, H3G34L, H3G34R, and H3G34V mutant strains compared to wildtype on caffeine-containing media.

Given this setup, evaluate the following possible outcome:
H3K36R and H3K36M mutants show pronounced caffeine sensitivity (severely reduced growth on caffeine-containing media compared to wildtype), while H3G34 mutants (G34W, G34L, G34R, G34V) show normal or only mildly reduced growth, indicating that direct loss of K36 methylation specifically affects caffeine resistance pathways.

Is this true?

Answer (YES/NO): YES